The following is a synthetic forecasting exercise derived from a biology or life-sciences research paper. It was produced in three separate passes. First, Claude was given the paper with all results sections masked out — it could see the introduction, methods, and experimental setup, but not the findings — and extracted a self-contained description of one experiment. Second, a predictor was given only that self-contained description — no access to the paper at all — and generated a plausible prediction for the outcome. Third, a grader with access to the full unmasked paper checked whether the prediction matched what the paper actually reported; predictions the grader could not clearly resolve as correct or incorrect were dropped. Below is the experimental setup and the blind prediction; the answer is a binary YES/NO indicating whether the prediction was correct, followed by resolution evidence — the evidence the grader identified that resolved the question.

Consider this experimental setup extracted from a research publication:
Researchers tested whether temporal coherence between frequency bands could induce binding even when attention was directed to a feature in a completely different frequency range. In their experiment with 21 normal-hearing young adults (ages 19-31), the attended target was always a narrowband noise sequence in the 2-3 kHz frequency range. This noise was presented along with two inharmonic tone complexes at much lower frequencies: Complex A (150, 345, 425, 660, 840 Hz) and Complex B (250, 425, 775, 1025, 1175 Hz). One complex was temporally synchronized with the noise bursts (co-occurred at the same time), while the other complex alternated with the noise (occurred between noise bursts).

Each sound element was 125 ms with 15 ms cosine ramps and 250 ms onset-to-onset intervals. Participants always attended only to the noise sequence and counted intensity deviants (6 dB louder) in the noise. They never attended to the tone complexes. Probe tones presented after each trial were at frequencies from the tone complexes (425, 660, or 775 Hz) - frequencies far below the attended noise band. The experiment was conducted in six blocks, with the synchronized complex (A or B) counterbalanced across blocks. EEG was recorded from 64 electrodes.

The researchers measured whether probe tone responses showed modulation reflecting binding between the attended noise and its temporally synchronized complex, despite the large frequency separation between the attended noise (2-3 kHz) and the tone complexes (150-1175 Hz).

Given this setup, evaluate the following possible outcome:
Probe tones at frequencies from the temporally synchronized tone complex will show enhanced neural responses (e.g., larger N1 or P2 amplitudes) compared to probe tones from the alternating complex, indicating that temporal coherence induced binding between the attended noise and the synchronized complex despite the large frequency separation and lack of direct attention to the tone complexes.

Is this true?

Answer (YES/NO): YES